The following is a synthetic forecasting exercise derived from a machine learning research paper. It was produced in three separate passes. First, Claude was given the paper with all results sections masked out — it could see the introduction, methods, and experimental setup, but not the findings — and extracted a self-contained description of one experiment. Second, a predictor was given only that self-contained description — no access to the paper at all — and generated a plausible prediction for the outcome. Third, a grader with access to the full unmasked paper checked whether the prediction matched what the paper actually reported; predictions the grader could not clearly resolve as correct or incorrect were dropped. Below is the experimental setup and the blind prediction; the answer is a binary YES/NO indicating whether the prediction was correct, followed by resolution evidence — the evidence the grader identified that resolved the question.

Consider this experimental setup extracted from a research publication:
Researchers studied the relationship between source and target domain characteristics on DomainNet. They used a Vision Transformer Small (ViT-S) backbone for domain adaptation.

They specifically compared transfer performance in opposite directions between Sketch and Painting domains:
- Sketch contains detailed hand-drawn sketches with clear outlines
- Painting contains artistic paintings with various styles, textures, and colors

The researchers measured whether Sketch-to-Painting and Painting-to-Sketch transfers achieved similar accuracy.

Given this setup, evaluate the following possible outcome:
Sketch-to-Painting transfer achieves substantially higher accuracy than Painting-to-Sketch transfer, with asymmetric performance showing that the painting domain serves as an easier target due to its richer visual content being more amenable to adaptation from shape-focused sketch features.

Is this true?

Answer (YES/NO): NO